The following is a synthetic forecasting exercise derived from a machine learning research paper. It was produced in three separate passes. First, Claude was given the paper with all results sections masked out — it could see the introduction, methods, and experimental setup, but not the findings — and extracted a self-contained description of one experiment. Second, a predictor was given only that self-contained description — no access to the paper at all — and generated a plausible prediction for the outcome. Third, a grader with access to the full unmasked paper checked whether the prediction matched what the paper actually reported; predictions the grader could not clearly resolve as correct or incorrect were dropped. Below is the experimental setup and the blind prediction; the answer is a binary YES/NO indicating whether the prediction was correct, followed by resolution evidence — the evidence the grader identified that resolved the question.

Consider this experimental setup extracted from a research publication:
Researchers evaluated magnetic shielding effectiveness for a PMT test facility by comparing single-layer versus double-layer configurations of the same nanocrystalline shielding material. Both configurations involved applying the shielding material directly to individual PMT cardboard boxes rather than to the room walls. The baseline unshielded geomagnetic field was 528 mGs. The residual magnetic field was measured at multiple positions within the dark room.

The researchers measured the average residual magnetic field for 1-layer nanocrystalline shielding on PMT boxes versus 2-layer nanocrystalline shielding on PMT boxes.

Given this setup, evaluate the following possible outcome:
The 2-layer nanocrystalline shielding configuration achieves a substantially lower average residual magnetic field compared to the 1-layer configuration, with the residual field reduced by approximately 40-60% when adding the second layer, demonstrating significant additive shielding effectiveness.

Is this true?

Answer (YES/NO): YES